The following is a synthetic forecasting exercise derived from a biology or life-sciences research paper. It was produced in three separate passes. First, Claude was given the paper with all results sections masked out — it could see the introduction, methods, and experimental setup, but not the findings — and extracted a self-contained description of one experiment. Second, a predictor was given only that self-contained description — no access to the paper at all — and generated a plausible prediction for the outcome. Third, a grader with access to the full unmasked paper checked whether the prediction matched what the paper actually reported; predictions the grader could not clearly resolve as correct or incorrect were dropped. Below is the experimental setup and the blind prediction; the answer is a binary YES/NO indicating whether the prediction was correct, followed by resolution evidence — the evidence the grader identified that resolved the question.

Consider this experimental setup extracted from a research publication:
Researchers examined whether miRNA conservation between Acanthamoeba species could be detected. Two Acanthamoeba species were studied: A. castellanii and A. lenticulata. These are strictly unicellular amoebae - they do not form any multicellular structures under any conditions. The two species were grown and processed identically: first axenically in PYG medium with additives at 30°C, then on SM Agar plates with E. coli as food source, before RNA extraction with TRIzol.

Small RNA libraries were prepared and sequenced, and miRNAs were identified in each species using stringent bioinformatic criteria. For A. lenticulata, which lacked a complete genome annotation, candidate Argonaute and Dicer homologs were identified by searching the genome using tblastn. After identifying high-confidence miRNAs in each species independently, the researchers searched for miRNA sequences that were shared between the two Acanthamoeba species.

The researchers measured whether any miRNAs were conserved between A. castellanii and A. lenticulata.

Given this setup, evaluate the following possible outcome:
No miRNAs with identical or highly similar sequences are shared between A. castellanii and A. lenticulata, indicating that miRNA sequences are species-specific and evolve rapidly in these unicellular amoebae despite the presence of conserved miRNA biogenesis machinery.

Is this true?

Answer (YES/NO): NO